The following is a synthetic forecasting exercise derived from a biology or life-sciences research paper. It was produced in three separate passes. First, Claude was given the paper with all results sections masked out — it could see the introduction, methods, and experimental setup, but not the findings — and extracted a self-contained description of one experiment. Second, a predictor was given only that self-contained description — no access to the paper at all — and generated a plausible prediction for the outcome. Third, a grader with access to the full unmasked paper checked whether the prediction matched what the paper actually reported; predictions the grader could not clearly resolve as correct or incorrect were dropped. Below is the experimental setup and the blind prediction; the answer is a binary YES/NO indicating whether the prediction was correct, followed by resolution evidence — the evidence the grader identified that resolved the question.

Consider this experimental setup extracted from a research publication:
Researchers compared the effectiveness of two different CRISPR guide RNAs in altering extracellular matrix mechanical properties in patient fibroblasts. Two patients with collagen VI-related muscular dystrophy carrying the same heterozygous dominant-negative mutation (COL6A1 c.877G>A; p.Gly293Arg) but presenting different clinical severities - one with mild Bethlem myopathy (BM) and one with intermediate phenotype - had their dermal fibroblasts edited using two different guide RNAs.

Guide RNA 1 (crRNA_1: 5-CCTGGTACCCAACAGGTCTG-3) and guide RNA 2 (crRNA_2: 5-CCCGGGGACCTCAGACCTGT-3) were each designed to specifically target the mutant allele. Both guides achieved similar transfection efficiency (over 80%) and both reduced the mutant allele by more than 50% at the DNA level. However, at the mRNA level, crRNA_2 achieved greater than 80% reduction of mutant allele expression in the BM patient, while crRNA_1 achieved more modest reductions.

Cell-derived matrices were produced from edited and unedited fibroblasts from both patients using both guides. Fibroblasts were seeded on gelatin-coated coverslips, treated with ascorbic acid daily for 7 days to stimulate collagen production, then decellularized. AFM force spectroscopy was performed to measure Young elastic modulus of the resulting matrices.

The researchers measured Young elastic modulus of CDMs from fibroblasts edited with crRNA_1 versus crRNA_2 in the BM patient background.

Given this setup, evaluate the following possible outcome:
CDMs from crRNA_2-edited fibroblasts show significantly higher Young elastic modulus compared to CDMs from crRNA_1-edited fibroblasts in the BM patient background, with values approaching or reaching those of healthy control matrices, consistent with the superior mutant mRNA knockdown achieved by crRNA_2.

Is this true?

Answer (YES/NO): NO